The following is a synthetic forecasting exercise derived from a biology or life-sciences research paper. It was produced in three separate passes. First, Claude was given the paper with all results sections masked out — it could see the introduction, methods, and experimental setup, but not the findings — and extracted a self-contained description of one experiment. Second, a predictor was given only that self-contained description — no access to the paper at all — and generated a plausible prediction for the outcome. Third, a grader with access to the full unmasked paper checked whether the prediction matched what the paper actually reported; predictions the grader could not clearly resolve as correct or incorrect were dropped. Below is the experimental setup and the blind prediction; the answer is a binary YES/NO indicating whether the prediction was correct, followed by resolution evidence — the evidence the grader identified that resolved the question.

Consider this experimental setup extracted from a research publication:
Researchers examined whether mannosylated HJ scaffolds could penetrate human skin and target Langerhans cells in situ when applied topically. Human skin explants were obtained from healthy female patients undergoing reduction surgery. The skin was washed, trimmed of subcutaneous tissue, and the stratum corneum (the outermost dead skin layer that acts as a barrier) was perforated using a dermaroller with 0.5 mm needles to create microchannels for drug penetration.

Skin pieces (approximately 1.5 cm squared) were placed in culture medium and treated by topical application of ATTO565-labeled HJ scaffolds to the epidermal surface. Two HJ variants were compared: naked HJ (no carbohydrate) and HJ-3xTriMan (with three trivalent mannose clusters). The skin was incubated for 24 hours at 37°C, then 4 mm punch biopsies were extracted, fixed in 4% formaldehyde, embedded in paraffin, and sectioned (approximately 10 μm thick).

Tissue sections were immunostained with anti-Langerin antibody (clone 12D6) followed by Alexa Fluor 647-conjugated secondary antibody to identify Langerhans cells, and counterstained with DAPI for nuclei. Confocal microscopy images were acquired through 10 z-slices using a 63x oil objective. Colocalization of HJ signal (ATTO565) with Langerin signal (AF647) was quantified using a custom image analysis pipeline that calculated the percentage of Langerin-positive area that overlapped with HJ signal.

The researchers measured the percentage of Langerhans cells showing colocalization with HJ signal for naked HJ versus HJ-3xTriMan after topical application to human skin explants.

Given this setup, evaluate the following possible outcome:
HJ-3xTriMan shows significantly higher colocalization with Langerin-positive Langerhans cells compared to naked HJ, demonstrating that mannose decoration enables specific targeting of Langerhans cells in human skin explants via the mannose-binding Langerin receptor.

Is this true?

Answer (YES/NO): YES